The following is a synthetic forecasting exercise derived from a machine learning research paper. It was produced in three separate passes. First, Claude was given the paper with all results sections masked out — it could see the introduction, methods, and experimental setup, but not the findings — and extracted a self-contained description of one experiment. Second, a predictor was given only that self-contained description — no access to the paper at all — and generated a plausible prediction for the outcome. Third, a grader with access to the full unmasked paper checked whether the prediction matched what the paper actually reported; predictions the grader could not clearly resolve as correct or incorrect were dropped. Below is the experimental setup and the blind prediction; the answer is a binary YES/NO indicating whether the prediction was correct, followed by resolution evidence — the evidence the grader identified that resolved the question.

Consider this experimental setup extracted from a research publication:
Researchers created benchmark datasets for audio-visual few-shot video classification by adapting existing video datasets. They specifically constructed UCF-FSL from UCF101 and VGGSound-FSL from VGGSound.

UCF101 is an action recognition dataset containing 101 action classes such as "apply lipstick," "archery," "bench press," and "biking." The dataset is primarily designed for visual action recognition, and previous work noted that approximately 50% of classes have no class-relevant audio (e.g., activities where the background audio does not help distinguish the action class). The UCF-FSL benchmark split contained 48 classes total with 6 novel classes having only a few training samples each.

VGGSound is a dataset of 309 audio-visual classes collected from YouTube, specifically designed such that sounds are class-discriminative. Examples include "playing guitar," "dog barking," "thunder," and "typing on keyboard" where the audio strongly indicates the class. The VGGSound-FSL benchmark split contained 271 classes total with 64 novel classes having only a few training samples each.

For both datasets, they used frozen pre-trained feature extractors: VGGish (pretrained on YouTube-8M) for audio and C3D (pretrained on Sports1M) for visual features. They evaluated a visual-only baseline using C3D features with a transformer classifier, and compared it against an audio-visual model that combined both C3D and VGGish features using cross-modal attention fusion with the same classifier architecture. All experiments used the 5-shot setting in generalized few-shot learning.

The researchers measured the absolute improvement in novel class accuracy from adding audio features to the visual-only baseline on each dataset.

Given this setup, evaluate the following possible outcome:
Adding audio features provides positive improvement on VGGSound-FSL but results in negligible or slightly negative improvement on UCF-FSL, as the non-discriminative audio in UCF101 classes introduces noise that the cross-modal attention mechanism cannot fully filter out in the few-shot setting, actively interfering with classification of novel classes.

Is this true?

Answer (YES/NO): NO